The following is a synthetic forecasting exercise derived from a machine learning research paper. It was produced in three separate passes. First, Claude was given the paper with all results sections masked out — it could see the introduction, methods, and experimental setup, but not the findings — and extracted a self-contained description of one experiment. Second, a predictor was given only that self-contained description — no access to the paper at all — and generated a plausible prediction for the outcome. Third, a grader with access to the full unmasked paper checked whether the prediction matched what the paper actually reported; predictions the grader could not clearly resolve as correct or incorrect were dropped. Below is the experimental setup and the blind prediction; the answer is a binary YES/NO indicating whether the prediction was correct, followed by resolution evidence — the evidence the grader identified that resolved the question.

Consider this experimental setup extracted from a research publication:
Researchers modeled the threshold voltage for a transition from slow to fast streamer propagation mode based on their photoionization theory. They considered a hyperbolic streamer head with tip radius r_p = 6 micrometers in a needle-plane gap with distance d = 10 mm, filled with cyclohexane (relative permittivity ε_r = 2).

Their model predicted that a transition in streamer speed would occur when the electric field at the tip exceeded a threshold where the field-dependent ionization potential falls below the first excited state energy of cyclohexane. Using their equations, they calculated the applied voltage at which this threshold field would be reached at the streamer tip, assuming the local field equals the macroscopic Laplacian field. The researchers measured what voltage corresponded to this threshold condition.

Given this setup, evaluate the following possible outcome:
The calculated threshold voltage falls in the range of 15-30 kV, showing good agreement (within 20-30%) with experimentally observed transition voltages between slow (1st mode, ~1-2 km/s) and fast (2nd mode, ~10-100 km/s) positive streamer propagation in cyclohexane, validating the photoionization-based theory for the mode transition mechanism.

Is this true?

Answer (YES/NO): NO